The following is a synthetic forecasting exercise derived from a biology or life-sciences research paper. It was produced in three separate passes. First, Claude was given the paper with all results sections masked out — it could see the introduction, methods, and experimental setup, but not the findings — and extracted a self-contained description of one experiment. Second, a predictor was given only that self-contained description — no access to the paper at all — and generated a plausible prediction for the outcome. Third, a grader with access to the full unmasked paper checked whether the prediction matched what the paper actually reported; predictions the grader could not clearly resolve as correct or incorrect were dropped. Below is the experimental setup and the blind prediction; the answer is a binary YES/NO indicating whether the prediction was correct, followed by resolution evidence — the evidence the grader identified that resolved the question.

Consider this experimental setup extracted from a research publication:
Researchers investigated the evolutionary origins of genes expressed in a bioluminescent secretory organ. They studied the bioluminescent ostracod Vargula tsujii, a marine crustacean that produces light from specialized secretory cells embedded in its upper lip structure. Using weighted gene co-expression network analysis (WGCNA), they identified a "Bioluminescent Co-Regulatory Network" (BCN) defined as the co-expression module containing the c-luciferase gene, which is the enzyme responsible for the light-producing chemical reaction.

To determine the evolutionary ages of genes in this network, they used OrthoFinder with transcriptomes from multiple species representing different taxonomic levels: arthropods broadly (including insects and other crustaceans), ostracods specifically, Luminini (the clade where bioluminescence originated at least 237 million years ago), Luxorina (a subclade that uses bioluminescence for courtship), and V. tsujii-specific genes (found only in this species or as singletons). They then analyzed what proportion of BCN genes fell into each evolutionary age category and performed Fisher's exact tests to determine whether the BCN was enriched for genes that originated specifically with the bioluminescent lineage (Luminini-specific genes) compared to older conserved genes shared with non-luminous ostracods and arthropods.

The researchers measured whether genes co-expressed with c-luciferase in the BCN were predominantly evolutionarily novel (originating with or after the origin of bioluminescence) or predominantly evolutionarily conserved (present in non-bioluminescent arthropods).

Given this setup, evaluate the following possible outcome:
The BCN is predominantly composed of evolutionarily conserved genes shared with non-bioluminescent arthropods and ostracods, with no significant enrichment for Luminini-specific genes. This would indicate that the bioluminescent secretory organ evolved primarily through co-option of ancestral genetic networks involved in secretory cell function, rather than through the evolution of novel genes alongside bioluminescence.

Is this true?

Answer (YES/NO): NO